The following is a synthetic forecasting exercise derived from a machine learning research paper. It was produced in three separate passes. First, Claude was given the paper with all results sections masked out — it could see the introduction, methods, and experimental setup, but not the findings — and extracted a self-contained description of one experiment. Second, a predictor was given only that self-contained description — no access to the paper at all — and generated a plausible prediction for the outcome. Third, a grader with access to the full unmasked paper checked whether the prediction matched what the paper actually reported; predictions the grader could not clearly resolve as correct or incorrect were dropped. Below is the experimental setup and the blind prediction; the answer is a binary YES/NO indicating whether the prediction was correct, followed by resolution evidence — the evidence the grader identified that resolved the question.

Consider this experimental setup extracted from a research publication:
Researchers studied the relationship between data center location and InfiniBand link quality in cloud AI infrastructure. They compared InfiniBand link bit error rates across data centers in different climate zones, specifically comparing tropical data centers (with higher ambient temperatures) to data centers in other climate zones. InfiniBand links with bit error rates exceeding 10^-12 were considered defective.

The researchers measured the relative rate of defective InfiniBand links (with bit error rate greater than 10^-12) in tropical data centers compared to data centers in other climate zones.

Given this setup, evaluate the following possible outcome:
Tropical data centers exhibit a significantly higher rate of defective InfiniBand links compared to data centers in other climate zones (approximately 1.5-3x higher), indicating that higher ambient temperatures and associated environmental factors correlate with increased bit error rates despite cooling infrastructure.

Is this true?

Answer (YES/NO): NO